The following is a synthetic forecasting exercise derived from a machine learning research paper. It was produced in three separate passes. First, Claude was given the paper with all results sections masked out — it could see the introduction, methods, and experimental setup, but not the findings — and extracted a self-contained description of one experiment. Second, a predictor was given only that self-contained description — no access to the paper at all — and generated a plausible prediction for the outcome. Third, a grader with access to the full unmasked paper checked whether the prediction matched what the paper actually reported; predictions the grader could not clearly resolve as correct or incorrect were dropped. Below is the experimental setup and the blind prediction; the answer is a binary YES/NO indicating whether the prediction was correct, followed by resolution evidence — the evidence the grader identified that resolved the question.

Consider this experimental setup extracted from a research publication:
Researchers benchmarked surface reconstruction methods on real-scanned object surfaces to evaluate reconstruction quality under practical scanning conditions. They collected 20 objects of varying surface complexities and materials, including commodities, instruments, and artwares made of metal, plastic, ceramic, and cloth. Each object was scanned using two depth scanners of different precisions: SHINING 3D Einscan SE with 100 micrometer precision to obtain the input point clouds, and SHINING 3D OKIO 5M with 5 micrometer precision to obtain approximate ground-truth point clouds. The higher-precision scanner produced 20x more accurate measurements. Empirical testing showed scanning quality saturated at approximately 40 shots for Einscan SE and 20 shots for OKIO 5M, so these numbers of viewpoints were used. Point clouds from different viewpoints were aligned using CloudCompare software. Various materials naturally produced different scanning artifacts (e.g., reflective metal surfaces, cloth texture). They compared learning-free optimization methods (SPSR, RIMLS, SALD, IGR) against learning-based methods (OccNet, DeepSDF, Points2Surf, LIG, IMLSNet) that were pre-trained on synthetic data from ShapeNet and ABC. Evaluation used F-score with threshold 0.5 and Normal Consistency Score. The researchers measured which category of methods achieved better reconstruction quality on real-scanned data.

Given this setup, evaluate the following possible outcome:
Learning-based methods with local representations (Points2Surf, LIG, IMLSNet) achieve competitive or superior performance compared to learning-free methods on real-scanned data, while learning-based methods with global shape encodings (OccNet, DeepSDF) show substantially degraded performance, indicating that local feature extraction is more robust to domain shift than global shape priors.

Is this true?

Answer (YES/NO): NO